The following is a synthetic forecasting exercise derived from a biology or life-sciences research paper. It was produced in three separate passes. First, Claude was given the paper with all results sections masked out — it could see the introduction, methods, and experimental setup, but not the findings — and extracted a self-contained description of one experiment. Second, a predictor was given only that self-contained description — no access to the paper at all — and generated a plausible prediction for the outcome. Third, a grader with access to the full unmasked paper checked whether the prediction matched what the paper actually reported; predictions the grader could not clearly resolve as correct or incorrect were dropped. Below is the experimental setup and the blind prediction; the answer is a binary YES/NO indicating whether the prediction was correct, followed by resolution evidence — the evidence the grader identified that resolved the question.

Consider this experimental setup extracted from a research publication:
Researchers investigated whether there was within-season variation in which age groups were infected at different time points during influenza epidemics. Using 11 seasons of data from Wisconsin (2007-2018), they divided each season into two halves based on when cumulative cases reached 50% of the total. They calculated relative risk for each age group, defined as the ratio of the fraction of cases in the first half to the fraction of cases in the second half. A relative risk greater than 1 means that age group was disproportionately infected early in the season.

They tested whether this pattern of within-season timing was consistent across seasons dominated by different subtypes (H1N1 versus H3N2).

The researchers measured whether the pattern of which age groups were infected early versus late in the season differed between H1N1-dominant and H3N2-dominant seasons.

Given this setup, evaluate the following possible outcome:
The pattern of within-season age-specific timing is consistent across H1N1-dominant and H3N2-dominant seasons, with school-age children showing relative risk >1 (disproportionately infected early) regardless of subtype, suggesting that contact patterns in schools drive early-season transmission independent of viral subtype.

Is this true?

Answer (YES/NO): NO